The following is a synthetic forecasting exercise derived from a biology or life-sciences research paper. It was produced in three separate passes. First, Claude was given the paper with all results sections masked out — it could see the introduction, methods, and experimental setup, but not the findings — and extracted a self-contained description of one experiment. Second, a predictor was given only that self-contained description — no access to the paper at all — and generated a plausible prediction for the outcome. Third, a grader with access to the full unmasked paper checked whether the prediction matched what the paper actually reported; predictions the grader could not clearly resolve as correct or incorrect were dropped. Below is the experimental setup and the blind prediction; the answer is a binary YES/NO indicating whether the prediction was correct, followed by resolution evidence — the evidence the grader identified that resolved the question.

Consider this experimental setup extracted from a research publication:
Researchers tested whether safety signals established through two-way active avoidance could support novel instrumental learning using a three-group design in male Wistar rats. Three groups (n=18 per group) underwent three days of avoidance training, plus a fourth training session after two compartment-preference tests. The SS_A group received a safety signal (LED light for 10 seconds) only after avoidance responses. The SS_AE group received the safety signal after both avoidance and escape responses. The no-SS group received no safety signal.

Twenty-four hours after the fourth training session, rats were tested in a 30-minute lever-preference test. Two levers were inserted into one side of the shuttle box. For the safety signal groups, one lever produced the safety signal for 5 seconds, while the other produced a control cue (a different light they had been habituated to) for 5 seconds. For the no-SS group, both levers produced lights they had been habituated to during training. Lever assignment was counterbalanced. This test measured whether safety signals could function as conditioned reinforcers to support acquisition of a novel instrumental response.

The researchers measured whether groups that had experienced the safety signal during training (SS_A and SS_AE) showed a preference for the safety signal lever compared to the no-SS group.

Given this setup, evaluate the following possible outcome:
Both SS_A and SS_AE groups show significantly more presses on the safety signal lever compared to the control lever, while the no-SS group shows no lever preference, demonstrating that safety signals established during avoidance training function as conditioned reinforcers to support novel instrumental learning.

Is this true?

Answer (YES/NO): NO